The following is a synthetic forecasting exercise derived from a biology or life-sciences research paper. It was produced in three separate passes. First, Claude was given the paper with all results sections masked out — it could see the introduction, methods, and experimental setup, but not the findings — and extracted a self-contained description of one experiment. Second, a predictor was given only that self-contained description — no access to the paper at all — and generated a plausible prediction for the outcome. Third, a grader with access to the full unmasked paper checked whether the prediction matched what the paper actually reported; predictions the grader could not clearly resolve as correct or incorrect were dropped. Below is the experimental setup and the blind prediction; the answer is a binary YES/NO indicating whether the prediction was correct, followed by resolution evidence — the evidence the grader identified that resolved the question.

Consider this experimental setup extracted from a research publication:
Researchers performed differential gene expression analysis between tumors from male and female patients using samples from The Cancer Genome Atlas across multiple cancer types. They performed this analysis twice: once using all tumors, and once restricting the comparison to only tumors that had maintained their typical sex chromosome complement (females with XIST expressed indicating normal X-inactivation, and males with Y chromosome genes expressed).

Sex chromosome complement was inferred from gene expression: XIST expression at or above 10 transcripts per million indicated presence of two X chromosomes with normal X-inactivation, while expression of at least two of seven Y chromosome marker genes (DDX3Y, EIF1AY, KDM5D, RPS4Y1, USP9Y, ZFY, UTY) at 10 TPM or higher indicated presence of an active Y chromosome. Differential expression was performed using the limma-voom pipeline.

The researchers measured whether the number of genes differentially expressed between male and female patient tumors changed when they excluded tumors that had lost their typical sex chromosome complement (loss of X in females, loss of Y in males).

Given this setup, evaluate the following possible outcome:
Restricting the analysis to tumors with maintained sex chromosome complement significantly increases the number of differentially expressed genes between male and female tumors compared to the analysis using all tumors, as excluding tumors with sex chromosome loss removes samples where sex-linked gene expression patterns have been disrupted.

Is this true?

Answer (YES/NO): YES